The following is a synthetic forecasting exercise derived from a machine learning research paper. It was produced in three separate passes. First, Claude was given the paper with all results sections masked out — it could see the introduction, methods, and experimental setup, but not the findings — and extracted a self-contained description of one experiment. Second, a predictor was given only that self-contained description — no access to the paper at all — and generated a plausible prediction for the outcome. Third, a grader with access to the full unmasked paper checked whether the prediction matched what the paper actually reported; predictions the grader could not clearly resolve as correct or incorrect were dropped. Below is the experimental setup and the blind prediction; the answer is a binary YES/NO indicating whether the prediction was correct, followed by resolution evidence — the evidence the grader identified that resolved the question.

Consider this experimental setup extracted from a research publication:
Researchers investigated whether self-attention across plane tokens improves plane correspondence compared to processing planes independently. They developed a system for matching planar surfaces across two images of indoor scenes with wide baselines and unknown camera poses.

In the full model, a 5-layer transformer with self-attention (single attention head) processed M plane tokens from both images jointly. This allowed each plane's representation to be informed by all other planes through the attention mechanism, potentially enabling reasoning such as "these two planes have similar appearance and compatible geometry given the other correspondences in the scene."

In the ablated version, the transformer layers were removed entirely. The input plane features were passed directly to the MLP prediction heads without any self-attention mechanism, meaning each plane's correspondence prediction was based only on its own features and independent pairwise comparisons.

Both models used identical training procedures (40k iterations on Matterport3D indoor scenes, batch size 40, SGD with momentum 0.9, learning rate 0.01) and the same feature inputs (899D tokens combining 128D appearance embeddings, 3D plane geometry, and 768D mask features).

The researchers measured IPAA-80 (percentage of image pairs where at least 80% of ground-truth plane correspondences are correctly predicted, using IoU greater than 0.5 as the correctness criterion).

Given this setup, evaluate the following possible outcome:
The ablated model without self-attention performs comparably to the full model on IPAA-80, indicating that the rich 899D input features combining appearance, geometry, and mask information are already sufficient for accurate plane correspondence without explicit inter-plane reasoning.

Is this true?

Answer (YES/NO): NO